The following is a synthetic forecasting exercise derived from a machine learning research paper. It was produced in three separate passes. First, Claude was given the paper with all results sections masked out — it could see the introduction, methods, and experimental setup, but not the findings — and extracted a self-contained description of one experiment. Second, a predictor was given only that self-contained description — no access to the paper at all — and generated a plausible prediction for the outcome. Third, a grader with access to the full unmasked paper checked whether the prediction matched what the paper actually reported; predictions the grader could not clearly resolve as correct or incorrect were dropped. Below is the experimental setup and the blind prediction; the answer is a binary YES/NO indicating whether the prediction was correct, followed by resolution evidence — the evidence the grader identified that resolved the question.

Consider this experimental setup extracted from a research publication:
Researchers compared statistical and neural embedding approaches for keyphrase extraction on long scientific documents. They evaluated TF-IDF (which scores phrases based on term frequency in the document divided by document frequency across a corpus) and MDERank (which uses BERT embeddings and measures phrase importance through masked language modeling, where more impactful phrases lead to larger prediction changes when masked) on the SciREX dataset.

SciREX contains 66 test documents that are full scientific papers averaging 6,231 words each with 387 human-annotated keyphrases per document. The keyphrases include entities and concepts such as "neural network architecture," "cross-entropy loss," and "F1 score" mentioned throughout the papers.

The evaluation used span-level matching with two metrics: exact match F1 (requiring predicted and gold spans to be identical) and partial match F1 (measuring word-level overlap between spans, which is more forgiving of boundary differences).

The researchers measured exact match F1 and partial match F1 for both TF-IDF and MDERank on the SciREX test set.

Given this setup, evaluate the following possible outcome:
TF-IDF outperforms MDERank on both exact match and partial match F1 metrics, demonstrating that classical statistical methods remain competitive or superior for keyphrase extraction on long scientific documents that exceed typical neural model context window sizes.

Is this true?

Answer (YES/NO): NO